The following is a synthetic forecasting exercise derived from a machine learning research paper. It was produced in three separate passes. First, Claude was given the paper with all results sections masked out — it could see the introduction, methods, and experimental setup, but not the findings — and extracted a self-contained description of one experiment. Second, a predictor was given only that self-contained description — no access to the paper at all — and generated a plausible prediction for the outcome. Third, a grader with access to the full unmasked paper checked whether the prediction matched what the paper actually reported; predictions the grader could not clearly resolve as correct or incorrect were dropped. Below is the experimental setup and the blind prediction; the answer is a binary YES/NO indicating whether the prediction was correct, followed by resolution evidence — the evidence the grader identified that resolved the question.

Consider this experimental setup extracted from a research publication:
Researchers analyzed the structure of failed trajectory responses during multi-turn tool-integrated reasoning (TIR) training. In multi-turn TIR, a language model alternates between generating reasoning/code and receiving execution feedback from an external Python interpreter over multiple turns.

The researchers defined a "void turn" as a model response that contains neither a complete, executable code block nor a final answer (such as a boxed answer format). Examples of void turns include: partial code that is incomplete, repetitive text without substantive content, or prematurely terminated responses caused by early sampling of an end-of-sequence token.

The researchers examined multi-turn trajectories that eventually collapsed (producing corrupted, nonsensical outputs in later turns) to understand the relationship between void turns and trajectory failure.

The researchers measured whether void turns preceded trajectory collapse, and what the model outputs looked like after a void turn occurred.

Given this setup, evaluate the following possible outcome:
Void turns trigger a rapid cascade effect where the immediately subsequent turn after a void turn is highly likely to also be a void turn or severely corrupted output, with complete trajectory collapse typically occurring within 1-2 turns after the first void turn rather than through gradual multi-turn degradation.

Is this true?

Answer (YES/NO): YES